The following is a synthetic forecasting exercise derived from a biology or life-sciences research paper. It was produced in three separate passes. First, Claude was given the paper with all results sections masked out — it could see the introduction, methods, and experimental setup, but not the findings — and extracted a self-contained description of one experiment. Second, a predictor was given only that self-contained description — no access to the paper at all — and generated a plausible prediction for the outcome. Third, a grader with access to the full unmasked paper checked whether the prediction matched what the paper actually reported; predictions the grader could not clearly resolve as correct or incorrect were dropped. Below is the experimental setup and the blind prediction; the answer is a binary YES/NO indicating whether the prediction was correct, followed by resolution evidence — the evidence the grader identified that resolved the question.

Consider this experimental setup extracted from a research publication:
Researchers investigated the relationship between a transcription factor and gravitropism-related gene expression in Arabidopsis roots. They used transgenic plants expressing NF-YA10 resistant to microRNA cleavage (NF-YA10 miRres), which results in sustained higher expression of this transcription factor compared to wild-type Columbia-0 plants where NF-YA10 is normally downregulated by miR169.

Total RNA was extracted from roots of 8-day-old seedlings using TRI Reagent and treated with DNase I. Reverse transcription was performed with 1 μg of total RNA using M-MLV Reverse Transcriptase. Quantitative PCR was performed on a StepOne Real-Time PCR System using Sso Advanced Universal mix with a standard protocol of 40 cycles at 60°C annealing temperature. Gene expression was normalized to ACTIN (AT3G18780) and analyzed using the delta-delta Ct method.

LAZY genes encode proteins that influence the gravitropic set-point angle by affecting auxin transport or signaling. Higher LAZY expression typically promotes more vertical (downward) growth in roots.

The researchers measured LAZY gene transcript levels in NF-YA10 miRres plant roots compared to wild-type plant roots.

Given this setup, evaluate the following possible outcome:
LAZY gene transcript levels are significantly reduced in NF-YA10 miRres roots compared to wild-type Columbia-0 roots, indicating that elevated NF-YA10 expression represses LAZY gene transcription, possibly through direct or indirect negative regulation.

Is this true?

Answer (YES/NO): YES